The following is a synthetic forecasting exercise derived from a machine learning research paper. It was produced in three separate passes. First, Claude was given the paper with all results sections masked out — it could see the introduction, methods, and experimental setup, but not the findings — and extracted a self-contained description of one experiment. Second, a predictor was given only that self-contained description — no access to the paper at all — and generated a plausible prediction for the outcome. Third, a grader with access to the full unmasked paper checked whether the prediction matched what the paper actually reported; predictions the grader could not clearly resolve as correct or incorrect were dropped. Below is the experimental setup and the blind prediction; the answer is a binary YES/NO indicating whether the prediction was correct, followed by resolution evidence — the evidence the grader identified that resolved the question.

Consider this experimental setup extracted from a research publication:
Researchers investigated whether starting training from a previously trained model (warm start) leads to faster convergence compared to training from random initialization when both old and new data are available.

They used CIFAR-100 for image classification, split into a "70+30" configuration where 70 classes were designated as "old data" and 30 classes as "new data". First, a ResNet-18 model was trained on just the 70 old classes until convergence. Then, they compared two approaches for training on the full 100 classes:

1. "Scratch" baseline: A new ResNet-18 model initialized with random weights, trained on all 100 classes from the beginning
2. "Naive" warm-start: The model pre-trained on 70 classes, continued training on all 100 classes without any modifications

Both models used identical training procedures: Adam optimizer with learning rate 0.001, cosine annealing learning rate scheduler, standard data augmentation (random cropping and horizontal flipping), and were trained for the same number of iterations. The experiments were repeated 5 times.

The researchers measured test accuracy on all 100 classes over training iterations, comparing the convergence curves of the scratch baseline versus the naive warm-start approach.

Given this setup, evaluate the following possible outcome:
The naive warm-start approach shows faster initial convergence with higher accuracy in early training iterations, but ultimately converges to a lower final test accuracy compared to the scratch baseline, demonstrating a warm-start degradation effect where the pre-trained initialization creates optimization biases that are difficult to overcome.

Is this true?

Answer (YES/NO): NO